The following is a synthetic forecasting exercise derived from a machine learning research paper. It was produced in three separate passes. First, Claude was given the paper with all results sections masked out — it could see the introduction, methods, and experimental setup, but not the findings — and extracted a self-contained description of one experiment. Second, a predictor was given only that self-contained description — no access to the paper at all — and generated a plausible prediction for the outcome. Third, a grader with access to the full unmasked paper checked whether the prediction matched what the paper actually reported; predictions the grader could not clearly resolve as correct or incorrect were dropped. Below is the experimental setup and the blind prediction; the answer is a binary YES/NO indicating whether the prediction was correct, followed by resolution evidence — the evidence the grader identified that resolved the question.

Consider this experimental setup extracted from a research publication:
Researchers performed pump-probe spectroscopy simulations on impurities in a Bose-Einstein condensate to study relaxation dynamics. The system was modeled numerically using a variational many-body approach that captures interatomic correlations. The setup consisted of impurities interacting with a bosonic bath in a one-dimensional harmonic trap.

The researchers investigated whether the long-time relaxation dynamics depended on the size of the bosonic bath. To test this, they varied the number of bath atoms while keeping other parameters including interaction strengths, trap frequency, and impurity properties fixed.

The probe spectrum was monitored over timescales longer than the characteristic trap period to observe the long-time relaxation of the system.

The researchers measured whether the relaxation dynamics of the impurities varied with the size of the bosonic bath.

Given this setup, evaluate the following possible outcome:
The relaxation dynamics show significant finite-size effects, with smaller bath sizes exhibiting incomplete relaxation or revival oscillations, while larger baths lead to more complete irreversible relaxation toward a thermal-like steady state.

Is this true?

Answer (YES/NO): NO